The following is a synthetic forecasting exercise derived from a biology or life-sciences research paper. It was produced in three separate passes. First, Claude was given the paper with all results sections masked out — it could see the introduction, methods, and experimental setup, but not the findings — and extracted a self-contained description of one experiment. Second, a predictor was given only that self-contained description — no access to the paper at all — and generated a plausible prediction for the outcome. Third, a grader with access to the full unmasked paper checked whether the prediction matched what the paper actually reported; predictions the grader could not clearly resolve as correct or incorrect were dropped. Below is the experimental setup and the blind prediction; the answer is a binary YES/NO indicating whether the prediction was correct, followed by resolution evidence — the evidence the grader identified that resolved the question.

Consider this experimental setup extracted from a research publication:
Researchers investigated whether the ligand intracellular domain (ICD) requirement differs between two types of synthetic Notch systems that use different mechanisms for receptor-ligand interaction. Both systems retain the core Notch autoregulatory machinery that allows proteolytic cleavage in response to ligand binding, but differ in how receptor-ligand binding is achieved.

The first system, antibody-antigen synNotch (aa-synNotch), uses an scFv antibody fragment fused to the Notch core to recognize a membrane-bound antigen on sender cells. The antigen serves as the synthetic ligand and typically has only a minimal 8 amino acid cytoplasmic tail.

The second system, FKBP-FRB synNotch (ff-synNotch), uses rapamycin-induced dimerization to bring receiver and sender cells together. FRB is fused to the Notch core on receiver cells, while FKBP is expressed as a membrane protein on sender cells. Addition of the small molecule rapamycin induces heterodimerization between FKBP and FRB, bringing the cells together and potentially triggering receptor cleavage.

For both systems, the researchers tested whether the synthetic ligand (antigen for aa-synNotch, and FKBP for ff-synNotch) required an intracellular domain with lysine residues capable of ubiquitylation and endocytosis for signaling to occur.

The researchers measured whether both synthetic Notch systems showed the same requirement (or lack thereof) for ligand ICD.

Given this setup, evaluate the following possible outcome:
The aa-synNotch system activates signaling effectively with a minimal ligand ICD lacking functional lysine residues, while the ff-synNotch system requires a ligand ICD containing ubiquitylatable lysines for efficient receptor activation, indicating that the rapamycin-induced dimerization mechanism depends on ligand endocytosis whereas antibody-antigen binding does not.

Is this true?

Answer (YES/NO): YES